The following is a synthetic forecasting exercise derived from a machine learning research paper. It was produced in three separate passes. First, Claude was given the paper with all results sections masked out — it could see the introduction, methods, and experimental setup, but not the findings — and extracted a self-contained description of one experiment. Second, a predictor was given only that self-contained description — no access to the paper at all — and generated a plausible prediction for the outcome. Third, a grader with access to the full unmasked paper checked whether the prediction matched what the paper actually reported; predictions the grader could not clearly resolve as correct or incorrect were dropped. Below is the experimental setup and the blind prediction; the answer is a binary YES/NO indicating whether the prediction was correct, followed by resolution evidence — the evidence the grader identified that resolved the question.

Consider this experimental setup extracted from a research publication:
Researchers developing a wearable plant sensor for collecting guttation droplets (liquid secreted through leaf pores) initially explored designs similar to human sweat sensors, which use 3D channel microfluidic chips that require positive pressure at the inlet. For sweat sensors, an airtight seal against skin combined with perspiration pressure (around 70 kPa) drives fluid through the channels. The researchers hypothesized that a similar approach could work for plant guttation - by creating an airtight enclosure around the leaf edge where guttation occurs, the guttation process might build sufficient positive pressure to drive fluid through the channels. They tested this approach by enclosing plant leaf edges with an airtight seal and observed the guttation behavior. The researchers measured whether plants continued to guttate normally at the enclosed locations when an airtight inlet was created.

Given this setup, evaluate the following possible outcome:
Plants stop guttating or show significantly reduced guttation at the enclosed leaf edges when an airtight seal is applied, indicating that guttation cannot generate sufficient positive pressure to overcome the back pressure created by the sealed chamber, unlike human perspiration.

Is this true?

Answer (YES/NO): NO